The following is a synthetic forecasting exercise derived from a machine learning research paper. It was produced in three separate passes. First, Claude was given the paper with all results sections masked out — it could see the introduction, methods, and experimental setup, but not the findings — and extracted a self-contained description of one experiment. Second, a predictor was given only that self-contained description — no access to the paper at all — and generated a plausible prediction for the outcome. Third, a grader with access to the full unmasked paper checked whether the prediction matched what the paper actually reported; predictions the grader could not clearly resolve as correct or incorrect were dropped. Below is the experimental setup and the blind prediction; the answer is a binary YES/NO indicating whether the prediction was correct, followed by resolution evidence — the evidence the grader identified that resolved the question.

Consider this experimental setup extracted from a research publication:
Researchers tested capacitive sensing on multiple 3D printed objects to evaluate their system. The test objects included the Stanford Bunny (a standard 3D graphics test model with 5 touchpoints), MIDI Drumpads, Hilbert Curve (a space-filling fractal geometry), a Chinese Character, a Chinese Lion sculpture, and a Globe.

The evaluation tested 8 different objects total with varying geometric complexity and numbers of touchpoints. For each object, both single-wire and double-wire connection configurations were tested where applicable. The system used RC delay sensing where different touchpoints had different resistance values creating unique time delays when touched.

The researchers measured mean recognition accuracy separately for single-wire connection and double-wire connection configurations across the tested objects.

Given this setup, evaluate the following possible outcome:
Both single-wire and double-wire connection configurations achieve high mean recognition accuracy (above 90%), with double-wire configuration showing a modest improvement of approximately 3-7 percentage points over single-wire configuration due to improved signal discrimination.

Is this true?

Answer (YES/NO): NO